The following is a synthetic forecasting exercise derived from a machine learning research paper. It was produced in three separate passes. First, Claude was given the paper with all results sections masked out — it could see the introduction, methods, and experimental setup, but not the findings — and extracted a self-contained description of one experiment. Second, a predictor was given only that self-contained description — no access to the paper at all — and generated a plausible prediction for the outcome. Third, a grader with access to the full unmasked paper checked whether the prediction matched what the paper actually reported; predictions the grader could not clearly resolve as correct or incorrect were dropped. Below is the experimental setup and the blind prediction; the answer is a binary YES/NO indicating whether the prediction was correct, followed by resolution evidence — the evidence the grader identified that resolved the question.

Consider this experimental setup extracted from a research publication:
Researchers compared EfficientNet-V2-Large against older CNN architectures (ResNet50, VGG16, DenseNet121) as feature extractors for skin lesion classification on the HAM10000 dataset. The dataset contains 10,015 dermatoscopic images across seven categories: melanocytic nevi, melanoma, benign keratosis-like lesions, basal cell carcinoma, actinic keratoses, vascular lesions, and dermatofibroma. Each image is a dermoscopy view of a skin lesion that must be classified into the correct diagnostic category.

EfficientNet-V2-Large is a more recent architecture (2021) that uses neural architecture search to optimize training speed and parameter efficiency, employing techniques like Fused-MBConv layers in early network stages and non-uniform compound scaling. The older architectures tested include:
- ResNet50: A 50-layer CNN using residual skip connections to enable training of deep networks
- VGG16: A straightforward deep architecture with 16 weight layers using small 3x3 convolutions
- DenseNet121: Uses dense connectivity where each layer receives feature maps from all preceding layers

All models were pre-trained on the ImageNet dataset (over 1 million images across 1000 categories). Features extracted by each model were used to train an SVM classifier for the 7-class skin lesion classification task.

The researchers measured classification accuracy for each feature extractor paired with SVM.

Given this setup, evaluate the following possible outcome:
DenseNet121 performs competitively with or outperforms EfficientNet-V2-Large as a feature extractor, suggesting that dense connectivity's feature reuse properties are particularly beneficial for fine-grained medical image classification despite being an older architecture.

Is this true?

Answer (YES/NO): YES